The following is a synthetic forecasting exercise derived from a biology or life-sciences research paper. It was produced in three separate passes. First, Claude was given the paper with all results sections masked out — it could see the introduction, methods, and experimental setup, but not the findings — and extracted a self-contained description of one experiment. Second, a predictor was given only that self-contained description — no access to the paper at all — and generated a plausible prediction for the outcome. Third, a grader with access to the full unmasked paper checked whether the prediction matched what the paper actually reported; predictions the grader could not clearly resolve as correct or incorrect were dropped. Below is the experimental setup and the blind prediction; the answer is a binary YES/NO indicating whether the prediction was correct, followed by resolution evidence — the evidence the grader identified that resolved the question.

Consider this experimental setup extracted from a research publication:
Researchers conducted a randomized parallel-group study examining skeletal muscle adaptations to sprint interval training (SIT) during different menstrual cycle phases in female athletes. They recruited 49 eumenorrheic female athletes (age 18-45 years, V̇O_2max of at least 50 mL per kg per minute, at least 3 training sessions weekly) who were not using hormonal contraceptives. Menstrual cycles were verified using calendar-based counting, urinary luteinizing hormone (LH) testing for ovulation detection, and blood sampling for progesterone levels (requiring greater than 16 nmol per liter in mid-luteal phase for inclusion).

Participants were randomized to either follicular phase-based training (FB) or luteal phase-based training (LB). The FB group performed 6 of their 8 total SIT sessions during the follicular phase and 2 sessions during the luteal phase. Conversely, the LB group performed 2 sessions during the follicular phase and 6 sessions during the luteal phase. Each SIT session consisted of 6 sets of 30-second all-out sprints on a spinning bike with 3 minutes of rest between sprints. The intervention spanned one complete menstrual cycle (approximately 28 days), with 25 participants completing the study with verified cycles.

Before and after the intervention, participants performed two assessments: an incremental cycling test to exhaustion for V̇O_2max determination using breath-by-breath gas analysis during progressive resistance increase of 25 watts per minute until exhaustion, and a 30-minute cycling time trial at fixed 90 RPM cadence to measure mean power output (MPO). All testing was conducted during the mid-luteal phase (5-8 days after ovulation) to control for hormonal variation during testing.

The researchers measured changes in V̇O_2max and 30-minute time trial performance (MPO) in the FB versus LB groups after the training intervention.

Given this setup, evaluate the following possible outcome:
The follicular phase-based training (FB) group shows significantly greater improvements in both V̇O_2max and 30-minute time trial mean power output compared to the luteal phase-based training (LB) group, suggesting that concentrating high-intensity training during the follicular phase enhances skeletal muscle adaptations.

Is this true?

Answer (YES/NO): NO